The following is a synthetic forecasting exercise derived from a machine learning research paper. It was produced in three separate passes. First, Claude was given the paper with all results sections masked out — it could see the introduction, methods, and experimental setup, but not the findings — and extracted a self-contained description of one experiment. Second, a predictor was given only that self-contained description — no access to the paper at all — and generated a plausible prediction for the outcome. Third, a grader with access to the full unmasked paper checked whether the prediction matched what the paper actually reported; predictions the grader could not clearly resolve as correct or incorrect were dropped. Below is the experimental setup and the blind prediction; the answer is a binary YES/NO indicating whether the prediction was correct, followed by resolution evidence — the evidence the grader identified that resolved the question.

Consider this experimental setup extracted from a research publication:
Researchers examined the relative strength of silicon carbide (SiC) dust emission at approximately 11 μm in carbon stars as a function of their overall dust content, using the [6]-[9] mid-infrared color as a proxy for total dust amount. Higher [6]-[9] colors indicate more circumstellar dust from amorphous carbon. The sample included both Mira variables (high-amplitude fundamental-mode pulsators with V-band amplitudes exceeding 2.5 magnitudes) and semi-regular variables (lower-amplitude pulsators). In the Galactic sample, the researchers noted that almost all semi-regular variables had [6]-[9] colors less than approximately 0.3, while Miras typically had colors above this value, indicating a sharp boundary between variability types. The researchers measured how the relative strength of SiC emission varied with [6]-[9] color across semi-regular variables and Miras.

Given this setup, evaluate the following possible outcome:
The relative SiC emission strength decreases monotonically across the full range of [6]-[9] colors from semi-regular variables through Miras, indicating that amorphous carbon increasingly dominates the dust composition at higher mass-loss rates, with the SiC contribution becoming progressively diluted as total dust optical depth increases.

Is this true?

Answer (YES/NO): NO